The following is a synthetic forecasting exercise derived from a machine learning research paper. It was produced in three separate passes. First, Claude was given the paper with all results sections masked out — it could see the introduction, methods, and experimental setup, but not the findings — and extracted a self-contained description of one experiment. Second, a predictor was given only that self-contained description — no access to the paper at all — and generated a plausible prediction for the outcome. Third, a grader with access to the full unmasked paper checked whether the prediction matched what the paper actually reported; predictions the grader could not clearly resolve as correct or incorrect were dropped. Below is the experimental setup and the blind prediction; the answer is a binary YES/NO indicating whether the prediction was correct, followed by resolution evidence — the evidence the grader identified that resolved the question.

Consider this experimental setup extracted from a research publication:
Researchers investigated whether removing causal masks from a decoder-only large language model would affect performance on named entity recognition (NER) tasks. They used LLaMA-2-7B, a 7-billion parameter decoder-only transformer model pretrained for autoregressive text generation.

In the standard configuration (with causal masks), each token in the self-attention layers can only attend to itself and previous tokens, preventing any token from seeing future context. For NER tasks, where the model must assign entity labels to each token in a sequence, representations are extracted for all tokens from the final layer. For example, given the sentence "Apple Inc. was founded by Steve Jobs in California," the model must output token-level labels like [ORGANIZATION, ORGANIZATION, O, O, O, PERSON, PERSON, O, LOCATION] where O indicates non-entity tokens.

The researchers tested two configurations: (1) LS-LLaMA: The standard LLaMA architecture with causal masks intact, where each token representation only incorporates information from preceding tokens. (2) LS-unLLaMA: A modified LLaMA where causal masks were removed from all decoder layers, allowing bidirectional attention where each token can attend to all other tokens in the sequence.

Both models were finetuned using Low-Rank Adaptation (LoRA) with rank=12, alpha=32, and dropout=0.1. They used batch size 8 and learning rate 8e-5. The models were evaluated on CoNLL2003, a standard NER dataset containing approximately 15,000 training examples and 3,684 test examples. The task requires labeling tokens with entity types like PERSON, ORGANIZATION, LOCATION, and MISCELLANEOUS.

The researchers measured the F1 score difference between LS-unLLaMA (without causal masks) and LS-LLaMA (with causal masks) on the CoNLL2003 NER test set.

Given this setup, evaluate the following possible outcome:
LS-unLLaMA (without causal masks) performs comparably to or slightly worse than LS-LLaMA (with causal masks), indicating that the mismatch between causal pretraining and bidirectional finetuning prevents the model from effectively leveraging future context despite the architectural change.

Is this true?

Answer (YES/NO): NO